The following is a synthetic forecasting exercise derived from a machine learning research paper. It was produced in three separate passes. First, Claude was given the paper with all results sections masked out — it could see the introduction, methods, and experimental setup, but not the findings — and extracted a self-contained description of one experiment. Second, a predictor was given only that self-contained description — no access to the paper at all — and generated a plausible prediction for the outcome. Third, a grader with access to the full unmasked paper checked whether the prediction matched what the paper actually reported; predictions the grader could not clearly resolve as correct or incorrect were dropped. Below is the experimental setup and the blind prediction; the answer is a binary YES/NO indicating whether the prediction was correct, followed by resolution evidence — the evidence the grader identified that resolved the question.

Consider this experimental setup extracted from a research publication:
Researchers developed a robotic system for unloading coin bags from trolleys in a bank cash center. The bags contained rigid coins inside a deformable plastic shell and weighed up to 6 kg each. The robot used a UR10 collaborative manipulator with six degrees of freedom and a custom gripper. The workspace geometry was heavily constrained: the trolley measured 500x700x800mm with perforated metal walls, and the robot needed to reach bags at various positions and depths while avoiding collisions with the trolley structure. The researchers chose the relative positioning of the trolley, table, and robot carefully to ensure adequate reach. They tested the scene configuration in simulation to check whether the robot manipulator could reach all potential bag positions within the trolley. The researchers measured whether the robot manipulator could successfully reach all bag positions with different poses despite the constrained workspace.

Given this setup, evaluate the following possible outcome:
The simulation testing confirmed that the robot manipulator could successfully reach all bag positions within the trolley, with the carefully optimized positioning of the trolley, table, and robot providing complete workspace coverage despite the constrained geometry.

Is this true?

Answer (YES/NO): YES